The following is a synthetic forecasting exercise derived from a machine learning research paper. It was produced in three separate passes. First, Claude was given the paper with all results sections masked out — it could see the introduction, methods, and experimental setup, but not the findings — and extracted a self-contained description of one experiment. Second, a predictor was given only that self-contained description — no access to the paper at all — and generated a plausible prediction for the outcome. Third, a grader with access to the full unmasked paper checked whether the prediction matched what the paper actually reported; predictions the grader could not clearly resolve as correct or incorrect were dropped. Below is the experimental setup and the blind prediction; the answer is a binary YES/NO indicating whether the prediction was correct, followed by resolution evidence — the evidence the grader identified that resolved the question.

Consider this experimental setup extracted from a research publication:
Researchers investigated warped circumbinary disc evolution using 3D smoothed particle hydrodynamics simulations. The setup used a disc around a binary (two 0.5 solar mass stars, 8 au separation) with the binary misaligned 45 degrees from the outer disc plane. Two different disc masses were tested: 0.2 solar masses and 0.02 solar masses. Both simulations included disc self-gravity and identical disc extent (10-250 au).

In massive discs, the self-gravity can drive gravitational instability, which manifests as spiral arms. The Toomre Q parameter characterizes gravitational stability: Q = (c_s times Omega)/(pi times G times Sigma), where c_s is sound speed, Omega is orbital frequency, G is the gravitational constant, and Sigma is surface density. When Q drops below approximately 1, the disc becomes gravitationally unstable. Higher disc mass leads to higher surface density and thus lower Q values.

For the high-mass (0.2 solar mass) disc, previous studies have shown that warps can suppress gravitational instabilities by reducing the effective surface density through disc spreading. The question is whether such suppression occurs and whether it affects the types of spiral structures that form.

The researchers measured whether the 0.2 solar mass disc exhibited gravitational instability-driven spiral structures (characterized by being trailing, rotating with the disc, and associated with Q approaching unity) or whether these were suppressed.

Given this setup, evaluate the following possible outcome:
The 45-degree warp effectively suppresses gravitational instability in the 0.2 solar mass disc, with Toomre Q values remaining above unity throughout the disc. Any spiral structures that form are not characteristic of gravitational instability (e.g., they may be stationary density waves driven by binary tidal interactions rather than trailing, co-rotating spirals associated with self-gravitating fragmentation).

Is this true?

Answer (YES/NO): YES